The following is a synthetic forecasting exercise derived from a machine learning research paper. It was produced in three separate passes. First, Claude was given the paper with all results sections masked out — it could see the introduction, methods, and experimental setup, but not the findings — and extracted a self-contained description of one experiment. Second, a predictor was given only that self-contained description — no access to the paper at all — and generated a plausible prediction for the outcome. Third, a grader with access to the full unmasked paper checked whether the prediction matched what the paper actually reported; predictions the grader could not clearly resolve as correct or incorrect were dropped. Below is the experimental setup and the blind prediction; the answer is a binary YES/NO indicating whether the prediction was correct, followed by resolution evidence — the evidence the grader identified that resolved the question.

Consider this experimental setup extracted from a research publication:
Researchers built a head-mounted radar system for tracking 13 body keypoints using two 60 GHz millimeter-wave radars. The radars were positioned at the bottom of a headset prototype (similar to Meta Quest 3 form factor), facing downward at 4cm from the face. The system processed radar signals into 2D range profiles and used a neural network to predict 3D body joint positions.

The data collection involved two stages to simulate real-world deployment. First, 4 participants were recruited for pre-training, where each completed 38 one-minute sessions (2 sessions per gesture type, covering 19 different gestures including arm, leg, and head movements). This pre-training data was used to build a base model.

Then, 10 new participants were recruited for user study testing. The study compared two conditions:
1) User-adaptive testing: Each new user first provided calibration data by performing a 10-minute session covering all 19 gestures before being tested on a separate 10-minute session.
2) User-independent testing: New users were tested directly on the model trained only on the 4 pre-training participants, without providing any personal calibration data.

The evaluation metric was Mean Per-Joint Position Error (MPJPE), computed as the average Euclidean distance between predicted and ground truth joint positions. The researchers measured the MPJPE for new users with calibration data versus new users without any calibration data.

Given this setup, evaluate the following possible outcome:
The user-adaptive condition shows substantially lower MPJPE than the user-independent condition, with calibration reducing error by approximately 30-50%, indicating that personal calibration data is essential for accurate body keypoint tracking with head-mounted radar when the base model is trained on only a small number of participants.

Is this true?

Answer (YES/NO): YES